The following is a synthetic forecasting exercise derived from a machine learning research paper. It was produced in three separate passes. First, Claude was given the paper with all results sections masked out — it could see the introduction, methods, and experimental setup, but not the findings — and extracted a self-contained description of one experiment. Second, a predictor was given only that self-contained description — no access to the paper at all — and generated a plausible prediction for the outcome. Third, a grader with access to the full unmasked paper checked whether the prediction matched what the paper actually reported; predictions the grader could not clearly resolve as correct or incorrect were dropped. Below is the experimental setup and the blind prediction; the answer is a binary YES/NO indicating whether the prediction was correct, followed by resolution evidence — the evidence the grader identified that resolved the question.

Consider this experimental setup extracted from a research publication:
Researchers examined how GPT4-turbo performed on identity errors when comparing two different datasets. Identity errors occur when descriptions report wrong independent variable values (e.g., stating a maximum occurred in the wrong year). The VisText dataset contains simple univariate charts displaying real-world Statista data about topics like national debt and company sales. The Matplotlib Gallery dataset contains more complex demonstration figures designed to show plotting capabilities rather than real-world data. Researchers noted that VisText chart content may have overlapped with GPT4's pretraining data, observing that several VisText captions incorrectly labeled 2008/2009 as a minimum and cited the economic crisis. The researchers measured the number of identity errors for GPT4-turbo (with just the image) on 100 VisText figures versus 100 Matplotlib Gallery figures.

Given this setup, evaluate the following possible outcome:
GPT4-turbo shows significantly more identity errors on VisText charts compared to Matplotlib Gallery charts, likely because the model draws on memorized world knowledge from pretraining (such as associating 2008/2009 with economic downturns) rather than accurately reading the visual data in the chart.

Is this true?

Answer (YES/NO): YES